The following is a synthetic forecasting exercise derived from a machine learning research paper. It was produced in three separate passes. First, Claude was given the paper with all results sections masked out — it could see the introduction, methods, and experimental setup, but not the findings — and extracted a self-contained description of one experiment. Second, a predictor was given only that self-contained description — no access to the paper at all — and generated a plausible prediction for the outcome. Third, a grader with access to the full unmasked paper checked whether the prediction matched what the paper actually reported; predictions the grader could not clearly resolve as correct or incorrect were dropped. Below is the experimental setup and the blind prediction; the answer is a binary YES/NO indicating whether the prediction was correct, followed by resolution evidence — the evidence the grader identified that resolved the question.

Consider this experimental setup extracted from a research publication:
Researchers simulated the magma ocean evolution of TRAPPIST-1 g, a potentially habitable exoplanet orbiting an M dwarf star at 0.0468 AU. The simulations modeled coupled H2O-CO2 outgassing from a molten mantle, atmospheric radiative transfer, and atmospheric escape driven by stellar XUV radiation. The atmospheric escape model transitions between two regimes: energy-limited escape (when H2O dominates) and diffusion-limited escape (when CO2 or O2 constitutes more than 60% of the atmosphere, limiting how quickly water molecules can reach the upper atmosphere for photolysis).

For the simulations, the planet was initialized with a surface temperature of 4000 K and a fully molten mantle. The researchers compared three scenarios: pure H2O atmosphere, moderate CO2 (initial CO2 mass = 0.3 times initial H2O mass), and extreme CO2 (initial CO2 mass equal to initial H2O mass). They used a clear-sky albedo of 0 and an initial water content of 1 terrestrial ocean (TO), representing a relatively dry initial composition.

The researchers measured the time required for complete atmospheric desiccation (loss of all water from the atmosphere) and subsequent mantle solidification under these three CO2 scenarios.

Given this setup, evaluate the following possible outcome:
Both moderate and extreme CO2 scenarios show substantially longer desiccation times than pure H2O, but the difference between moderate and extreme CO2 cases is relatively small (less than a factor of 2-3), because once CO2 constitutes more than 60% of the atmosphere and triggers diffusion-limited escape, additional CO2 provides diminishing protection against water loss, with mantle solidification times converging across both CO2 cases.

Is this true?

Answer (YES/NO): NO